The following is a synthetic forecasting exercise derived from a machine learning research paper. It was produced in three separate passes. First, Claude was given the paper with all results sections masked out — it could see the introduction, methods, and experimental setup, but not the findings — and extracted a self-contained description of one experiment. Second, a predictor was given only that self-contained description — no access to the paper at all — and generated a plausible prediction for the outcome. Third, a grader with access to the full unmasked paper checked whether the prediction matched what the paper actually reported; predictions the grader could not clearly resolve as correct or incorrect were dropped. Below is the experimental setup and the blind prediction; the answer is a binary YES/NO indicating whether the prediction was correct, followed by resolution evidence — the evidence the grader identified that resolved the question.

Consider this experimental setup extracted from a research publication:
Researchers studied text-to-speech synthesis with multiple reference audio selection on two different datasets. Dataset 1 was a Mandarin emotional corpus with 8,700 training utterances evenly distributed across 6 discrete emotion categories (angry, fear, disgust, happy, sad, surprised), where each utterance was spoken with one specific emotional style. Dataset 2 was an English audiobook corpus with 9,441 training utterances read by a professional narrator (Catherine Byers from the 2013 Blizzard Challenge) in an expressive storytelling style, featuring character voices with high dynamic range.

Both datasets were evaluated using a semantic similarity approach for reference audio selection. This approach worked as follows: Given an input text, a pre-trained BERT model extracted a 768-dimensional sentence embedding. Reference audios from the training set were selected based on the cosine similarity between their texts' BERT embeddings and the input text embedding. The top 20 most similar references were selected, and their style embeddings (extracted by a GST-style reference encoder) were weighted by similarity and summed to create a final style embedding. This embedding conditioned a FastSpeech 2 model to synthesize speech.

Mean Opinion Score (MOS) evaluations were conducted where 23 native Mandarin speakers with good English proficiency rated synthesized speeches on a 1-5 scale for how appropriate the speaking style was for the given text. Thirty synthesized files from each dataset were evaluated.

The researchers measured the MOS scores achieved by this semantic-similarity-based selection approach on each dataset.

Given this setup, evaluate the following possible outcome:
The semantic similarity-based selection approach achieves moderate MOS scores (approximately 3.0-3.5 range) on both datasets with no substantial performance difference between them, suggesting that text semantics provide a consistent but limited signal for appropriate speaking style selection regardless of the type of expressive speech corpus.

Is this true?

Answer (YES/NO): NO